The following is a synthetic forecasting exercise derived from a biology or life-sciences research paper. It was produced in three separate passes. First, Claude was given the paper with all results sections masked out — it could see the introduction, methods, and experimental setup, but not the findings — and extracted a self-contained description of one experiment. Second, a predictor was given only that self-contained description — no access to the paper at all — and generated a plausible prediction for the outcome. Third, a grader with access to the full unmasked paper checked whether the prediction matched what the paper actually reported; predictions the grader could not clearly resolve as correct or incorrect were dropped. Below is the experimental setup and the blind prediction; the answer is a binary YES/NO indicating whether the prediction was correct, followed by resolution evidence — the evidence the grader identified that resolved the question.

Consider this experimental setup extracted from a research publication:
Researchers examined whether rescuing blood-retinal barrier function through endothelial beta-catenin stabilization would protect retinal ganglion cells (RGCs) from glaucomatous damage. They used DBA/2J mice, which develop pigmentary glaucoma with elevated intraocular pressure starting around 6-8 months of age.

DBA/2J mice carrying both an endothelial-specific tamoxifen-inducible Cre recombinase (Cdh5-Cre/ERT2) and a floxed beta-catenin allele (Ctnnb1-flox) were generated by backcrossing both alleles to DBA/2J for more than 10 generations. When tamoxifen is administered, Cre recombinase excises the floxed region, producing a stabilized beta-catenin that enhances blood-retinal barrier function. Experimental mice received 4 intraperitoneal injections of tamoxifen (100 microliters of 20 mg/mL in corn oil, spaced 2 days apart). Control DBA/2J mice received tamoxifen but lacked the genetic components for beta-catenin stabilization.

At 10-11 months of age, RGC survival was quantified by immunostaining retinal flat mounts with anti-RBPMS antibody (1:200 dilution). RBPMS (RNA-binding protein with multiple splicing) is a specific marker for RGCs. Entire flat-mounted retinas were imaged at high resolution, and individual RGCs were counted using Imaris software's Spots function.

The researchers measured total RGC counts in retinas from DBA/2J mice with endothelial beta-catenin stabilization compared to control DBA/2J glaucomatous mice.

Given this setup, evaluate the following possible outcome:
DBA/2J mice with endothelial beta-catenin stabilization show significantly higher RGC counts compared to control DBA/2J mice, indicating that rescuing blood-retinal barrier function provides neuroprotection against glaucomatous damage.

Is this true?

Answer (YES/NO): YES